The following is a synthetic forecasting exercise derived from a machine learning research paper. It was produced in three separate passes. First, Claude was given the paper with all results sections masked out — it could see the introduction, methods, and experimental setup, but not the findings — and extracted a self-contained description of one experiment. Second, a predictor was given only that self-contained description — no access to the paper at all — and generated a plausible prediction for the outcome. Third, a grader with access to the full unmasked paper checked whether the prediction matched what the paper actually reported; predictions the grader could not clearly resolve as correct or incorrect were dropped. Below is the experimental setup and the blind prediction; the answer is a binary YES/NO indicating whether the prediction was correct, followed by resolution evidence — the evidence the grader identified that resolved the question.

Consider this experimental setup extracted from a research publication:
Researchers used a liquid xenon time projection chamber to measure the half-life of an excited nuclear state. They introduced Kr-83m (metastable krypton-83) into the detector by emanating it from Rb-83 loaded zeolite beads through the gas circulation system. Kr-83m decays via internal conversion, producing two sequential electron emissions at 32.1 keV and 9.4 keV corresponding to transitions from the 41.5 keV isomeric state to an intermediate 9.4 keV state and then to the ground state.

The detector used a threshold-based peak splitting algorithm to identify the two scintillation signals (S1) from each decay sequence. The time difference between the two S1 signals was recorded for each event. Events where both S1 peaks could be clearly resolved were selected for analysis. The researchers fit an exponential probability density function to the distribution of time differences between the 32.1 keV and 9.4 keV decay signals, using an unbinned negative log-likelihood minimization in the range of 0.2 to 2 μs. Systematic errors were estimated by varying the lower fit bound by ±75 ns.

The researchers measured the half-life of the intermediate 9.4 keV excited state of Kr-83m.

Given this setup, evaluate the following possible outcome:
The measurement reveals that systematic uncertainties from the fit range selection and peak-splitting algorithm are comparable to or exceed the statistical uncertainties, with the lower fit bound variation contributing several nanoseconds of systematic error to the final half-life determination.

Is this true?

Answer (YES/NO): NO